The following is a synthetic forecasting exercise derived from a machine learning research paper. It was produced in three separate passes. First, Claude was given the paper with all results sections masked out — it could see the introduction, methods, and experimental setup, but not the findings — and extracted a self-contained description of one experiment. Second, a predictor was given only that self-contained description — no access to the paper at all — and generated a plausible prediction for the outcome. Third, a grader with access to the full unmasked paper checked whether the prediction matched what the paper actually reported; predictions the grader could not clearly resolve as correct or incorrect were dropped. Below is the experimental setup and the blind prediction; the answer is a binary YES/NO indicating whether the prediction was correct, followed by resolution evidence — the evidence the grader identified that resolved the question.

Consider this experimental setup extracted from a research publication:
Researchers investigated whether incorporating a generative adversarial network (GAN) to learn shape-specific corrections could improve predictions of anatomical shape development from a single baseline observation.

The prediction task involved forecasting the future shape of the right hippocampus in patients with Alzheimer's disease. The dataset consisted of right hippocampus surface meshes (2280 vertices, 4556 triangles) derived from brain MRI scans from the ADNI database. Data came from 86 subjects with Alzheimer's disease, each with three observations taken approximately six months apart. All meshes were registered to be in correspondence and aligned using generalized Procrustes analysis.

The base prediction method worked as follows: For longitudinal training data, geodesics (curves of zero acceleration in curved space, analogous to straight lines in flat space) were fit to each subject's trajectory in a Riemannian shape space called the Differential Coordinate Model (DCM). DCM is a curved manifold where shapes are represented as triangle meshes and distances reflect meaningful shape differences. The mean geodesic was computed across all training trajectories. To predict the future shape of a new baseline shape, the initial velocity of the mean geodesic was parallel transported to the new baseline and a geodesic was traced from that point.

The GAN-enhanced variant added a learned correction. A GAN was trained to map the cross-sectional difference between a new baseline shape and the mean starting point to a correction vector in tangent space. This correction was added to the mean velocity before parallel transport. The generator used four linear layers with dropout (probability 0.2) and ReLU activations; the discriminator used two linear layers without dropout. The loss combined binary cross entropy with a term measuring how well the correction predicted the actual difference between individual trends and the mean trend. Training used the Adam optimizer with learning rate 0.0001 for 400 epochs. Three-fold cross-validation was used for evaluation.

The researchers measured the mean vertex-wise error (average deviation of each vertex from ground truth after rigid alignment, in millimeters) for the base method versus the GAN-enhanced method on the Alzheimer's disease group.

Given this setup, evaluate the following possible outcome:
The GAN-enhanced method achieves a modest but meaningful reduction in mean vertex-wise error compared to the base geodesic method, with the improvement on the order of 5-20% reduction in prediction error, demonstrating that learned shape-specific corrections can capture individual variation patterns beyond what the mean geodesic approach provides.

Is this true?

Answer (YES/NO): NO